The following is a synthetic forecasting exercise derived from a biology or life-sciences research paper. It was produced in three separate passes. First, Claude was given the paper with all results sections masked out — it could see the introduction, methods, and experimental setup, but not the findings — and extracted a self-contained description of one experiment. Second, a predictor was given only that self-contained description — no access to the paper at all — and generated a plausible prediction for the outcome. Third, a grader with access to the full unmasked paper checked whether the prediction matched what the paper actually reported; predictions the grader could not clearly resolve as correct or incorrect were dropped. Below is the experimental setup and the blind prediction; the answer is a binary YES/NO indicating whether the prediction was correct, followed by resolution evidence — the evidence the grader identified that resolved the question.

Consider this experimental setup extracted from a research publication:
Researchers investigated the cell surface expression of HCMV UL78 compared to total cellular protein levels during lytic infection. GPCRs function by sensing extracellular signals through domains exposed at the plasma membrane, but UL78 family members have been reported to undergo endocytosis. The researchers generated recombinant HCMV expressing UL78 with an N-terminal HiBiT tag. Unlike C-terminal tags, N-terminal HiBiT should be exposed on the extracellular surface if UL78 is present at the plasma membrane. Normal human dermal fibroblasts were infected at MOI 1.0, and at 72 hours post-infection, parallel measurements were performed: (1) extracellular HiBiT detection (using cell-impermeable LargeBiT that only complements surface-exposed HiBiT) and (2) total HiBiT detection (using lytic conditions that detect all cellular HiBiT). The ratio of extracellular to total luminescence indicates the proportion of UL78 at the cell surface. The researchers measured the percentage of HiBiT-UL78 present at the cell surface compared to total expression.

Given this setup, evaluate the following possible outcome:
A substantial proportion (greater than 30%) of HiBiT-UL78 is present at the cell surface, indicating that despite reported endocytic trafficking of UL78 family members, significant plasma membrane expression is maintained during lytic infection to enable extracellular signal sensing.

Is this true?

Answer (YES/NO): NO